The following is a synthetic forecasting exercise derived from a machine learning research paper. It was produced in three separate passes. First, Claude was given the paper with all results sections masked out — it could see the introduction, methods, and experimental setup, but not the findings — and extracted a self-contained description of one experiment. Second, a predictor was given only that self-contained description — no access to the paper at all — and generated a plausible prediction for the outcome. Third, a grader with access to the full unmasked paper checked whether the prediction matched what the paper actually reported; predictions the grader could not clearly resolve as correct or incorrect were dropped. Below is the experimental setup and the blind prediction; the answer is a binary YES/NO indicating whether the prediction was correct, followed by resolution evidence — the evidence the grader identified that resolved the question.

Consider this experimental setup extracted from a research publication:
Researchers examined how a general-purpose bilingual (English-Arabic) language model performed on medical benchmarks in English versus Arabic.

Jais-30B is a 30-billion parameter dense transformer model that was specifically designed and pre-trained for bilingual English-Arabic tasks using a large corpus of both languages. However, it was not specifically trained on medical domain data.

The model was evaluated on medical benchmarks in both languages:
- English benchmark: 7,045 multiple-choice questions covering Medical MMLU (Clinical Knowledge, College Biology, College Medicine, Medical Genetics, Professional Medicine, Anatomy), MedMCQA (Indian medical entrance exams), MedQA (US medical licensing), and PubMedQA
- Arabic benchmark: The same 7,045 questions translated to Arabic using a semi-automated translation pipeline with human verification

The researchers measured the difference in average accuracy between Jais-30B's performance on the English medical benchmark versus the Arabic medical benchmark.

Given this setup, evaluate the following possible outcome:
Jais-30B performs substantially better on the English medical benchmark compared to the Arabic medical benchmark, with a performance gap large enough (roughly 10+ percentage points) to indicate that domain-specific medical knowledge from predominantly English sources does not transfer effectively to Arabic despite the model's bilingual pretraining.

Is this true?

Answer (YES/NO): NO